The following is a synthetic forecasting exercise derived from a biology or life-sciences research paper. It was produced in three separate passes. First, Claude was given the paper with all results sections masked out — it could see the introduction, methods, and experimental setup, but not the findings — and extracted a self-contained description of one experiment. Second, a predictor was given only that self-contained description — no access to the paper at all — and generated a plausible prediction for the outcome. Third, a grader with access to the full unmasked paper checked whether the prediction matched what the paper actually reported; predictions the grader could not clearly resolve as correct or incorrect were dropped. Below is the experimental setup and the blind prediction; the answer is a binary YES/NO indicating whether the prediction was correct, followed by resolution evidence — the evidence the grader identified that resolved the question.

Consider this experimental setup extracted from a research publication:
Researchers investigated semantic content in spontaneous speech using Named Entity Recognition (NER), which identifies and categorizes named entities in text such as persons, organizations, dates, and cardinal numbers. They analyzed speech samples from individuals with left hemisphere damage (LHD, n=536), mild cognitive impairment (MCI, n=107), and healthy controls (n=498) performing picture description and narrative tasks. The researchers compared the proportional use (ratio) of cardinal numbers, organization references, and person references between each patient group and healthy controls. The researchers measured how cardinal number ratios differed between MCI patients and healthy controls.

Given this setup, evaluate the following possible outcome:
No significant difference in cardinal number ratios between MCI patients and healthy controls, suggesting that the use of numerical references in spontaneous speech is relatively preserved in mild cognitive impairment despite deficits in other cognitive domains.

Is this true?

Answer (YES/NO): NO